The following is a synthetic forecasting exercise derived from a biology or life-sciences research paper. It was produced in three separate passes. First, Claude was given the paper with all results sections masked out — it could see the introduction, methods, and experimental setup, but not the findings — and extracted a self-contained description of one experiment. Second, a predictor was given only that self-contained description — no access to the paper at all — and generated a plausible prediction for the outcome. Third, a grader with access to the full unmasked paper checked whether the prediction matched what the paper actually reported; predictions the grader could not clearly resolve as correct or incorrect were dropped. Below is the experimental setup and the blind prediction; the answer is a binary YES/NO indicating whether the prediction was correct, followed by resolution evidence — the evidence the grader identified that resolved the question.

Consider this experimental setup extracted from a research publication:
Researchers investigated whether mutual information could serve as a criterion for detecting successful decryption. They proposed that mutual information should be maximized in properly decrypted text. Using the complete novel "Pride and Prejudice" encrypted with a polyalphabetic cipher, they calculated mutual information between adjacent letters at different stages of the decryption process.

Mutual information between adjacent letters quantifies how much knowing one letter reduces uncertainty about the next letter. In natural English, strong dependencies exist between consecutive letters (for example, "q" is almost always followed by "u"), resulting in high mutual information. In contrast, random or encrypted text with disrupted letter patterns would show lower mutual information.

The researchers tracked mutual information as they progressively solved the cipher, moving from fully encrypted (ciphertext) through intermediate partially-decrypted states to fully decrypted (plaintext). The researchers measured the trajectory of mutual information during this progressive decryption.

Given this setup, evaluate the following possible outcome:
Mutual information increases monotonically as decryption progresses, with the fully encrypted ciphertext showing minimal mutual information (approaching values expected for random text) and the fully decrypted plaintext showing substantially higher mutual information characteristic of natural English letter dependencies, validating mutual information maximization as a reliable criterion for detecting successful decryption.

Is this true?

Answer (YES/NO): NO